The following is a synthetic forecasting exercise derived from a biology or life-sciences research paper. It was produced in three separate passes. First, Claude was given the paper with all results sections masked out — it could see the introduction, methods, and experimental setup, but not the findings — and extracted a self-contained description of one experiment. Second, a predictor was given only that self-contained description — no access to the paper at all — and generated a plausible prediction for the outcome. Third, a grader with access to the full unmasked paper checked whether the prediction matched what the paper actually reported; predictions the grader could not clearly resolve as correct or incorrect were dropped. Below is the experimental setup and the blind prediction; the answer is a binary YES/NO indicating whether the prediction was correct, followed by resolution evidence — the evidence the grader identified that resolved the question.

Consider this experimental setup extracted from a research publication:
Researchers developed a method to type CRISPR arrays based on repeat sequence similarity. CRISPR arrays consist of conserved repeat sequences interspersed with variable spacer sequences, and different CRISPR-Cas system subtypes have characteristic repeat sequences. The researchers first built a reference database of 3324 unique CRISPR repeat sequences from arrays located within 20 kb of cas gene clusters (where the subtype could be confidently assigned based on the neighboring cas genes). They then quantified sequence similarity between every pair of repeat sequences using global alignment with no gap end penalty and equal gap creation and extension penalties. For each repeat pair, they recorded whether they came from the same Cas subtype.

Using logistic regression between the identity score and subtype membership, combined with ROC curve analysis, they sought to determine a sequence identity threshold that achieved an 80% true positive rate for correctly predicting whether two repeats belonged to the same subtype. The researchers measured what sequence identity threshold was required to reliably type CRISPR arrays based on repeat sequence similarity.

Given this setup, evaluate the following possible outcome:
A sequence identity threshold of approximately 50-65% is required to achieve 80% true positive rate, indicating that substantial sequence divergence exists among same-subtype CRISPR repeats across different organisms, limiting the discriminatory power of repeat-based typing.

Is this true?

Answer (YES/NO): NO